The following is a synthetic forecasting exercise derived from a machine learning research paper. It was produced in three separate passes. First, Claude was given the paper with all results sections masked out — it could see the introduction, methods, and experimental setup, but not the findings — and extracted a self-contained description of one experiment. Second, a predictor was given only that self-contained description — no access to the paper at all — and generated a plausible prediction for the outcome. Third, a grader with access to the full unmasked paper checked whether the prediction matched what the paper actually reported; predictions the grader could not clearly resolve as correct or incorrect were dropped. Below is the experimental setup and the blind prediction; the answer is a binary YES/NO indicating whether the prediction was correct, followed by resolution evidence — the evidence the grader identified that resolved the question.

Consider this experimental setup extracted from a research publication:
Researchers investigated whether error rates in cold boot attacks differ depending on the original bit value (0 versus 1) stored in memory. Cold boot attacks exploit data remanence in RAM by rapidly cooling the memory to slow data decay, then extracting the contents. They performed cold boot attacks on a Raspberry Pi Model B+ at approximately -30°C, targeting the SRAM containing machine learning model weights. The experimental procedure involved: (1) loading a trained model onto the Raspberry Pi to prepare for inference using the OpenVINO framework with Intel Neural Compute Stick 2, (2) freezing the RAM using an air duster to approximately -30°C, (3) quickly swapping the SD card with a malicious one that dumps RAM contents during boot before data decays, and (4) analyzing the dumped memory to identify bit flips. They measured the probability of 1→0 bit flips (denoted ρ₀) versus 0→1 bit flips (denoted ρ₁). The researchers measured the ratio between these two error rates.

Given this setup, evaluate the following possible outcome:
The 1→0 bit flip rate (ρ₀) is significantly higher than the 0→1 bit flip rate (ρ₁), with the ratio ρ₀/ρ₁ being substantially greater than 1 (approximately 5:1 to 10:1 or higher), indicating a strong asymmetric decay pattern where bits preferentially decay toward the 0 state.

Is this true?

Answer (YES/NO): YES